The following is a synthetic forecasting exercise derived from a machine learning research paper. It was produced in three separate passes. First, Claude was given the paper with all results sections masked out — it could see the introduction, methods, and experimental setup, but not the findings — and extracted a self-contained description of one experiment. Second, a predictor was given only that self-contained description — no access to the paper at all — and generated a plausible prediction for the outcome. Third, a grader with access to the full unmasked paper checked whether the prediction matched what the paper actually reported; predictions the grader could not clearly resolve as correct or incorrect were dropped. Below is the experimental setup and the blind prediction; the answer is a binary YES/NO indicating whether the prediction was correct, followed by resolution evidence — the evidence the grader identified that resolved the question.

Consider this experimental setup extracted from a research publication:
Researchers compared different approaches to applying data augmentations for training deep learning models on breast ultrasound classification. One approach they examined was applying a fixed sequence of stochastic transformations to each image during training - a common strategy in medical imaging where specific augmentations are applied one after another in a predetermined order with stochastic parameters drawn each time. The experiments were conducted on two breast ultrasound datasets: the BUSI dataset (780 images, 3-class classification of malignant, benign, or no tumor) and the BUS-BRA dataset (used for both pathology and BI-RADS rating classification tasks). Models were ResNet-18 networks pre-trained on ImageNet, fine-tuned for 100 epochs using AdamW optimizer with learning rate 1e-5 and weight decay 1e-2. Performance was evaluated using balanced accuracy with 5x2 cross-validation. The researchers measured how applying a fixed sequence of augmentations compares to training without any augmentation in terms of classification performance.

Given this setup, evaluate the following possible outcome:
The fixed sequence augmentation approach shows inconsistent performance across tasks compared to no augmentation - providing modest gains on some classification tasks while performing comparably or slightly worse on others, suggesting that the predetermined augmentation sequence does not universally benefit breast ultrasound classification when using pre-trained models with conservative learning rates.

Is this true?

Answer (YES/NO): YES